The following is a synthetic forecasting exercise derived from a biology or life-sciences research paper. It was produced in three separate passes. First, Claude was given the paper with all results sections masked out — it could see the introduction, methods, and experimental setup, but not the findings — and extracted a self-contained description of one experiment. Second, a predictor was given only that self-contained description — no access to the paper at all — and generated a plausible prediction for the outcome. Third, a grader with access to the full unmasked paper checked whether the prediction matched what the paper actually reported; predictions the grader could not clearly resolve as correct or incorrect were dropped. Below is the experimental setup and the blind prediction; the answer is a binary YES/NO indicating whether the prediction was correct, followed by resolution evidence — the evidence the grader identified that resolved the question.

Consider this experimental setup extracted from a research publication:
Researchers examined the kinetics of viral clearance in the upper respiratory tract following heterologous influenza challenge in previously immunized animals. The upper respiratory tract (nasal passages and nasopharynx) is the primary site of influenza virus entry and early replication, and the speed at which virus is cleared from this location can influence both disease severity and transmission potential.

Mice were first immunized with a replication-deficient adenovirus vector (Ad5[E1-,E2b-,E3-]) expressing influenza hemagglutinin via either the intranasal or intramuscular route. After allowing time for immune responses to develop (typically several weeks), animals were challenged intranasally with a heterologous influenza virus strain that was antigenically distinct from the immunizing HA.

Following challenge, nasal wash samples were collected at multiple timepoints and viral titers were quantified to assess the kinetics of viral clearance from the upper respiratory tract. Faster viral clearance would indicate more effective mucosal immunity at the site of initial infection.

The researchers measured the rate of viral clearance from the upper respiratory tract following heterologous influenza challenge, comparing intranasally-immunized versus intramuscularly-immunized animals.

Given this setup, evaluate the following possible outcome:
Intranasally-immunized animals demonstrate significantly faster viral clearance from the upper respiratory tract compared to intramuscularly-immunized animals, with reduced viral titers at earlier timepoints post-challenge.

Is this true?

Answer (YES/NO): YES